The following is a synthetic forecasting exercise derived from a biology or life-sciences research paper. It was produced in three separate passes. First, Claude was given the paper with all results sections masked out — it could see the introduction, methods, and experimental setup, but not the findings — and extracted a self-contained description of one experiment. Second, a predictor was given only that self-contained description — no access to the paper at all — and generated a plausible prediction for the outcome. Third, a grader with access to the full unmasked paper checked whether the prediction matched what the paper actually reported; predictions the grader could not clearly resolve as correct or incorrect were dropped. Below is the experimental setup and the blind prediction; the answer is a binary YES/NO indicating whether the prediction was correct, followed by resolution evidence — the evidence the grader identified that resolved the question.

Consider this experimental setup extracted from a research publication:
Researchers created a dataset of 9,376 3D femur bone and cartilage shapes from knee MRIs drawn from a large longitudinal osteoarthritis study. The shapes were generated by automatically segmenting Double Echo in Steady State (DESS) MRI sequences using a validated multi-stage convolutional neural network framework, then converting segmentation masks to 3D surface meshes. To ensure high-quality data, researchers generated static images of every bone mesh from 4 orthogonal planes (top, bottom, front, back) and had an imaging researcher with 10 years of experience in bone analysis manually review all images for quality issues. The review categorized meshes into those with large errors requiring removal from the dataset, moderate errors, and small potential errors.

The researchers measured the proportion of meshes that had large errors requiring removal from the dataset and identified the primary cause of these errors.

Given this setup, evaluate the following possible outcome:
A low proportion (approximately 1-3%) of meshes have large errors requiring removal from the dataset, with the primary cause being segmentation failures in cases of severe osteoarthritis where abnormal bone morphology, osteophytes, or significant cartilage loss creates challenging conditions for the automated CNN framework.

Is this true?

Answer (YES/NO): NO